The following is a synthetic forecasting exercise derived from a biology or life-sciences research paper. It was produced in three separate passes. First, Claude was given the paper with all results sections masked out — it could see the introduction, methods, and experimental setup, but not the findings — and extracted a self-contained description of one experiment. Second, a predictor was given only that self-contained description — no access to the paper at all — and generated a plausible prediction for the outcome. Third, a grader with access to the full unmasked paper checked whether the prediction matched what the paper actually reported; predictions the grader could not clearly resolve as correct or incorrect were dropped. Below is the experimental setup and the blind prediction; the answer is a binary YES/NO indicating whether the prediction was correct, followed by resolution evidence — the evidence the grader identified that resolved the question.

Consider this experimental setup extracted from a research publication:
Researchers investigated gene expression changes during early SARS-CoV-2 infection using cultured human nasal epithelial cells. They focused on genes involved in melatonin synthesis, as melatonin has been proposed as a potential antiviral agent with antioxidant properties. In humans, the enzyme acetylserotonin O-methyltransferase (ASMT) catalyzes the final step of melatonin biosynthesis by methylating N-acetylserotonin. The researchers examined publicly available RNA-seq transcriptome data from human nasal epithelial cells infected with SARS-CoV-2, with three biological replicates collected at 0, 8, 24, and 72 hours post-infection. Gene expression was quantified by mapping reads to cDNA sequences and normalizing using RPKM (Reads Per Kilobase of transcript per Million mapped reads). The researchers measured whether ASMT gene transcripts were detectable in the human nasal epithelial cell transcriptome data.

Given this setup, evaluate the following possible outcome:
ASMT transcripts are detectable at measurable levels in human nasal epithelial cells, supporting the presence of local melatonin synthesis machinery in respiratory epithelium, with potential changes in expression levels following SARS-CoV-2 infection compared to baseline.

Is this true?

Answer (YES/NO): NO